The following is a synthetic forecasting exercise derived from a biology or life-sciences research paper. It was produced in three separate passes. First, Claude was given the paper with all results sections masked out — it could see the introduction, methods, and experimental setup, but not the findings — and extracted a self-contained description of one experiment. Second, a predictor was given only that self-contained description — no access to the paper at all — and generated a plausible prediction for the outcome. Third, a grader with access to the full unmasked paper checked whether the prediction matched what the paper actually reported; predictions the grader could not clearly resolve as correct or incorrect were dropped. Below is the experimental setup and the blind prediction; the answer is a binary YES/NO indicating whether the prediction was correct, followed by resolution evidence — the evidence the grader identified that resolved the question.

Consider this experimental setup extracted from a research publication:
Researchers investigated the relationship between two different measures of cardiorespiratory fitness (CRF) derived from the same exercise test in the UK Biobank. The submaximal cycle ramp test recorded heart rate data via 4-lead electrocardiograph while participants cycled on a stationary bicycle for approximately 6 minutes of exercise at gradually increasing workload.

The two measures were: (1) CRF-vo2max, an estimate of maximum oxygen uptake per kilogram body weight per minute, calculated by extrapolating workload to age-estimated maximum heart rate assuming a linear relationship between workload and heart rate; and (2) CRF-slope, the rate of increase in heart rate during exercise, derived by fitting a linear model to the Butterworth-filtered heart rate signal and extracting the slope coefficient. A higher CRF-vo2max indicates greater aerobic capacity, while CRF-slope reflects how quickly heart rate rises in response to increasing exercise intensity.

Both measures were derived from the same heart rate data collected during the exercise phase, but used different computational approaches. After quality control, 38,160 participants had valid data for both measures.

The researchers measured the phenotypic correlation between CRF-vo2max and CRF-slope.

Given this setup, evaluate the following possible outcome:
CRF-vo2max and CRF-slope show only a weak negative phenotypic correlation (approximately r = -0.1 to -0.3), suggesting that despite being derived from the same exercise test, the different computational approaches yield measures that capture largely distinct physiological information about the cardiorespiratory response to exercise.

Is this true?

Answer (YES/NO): NO